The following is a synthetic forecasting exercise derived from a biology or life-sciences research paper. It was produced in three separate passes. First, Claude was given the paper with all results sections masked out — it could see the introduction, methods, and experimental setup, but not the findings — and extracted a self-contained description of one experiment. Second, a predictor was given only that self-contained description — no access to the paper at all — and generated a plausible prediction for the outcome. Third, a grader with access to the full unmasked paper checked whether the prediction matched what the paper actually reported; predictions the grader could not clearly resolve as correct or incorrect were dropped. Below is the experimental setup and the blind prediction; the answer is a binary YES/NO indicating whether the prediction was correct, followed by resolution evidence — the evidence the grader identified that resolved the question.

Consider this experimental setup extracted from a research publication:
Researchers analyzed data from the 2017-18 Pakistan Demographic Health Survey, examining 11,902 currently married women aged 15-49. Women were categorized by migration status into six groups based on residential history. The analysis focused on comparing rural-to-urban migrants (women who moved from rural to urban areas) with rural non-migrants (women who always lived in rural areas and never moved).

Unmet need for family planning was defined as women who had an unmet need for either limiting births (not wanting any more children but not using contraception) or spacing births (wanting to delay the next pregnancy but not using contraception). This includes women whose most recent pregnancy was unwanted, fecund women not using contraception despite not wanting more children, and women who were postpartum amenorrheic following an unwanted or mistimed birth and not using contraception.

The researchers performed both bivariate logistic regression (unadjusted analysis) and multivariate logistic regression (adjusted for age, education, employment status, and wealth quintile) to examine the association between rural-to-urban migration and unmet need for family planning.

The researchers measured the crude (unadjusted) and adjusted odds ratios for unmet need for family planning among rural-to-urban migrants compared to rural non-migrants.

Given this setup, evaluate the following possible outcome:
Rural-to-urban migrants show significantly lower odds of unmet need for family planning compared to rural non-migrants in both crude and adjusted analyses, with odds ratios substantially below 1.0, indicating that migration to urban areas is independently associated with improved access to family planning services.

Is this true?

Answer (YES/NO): NO